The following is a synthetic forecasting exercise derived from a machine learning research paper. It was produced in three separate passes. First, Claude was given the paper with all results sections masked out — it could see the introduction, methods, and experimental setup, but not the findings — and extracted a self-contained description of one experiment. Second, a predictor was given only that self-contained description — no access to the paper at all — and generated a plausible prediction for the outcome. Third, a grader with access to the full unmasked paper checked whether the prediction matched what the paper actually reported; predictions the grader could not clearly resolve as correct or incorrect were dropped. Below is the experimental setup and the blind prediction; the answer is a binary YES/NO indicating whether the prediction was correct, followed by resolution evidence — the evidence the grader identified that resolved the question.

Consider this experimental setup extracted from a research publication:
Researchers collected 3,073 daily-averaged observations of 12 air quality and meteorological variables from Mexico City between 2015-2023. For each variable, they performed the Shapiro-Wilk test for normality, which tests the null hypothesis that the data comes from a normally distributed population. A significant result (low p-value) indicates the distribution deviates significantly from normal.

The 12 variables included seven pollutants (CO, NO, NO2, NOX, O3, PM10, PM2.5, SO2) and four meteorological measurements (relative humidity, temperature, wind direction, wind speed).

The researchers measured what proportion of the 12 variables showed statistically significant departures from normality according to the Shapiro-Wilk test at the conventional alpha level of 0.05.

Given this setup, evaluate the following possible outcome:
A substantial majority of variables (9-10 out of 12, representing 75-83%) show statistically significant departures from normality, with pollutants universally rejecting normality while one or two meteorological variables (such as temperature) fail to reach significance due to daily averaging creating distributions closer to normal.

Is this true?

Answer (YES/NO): NO